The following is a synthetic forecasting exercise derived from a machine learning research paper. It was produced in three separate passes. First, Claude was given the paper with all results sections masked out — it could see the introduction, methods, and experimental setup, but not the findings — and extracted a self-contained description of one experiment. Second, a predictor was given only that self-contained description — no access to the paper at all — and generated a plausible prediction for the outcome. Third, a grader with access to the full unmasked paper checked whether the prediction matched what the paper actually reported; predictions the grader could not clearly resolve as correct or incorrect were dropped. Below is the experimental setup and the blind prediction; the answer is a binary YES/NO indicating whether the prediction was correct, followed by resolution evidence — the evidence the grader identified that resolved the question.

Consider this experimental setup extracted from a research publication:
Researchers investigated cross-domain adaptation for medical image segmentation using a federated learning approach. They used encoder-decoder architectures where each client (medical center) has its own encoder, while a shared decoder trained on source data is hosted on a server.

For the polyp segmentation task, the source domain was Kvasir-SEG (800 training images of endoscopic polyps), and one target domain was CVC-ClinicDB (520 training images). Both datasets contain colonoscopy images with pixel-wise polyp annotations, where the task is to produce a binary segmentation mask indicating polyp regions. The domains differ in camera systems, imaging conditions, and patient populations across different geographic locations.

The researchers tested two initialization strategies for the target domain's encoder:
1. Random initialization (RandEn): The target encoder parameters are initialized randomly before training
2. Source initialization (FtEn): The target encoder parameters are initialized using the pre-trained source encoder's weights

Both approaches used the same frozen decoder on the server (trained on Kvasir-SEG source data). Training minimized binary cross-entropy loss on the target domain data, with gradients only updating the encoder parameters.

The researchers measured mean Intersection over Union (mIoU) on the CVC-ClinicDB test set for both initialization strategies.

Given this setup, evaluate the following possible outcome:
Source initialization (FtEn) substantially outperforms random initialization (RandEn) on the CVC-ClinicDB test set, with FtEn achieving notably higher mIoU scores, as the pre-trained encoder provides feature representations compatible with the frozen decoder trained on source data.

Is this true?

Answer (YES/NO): NO